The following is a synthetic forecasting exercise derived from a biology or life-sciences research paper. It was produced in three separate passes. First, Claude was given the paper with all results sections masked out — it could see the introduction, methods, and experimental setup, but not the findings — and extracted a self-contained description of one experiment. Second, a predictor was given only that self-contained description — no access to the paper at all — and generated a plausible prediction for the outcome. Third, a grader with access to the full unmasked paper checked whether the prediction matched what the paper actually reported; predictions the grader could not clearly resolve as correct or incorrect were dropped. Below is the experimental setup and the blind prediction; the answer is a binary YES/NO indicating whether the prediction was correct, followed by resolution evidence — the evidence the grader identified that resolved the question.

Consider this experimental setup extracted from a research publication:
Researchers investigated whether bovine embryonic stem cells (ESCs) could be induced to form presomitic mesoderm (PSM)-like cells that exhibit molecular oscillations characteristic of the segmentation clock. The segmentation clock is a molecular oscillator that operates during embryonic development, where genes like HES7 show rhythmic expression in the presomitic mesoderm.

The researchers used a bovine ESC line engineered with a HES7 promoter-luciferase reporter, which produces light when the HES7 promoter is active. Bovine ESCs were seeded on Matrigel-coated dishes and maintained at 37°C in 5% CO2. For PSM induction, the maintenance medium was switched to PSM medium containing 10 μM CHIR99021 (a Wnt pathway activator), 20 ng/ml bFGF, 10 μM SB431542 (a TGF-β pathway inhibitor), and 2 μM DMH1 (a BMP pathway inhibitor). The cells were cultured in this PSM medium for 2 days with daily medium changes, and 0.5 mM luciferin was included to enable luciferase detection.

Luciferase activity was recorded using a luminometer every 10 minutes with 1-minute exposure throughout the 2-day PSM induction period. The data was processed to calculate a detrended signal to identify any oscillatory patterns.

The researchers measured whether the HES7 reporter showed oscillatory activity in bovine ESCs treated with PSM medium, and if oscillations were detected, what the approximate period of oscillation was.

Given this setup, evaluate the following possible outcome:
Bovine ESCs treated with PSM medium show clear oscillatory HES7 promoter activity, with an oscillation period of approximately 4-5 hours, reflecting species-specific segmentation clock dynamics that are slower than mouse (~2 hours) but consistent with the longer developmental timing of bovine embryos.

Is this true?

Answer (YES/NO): YES